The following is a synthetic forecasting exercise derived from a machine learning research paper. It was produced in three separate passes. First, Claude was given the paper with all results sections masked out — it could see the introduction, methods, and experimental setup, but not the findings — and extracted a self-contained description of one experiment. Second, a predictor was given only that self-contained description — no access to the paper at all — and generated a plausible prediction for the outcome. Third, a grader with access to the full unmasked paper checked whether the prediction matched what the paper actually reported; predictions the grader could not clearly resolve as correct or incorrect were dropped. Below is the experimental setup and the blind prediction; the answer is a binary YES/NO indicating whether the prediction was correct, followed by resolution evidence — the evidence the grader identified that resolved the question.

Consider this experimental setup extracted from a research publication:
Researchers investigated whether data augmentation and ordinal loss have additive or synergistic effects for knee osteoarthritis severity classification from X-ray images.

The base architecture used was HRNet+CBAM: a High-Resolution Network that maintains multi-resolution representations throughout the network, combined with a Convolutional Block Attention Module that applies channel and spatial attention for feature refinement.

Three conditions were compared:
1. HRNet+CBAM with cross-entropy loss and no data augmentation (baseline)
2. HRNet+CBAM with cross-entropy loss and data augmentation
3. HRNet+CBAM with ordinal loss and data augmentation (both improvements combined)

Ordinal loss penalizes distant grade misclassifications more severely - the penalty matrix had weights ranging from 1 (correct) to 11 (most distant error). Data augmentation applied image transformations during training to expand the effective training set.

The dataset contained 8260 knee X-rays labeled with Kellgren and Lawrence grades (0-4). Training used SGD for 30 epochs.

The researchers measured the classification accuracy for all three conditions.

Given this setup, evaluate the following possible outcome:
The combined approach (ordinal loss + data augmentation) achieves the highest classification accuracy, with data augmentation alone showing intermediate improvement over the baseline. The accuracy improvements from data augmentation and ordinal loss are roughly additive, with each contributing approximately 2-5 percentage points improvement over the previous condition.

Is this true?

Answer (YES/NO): NO